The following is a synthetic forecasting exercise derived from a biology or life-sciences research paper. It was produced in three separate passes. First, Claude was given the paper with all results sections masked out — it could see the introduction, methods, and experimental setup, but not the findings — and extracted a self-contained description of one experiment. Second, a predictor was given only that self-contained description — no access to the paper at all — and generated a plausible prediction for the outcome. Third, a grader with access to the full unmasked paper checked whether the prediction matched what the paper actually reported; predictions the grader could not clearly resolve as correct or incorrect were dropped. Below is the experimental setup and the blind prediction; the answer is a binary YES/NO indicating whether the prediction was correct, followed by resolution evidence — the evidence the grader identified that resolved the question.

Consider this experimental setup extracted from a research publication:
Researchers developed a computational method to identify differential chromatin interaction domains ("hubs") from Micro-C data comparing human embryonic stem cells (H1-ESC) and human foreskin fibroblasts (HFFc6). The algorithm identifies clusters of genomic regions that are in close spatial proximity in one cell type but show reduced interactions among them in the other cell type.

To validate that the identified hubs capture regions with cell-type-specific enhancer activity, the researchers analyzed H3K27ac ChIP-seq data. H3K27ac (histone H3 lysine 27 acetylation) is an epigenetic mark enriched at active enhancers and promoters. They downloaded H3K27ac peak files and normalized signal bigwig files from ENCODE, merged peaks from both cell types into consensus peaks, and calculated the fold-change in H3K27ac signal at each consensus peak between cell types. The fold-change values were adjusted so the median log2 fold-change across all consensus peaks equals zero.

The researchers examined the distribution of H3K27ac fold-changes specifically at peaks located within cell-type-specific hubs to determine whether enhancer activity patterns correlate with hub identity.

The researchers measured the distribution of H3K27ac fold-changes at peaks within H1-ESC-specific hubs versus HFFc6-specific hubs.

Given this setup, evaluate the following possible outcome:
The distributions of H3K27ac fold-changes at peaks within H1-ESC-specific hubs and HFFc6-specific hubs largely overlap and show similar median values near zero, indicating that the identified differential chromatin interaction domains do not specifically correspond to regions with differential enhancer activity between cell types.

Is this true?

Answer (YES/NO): NO